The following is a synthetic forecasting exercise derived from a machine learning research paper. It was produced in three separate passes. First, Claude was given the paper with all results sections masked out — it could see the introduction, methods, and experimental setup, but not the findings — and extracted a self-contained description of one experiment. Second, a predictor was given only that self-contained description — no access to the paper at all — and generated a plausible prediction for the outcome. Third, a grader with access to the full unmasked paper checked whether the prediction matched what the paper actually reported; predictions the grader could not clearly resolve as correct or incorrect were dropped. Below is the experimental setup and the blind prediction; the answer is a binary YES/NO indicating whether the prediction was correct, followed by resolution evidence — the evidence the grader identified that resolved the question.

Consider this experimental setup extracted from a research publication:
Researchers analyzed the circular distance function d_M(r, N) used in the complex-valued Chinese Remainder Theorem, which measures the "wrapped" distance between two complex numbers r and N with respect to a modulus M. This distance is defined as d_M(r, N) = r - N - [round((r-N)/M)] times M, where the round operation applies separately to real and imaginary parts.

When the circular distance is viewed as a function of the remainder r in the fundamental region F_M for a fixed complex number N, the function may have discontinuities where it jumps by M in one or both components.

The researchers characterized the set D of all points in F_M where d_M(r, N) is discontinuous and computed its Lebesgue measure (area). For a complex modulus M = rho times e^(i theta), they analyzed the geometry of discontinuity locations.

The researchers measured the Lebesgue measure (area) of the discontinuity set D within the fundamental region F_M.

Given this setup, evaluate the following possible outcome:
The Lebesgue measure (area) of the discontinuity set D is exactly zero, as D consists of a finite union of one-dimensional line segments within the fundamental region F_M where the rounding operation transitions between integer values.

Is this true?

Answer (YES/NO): YES